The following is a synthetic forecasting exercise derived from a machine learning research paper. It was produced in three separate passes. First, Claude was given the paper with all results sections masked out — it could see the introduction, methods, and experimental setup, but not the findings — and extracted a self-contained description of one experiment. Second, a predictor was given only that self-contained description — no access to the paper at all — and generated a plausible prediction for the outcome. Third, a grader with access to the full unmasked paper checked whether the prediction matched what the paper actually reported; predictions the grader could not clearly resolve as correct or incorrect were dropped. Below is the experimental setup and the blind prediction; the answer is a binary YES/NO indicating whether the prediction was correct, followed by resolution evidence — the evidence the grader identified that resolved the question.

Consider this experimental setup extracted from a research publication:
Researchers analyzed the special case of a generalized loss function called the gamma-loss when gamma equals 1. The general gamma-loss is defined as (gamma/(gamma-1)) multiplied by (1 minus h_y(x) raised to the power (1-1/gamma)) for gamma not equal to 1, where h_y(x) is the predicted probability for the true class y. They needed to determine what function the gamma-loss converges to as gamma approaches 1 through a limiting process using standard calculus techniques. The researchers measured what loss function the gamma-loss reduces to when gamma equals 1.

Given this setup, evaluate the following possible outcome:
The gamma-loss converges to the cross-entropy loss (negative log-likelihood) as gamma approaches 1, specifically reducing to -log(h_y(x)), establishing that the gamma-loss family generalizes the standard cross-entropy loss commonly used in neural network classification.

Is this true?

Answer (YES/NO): YES